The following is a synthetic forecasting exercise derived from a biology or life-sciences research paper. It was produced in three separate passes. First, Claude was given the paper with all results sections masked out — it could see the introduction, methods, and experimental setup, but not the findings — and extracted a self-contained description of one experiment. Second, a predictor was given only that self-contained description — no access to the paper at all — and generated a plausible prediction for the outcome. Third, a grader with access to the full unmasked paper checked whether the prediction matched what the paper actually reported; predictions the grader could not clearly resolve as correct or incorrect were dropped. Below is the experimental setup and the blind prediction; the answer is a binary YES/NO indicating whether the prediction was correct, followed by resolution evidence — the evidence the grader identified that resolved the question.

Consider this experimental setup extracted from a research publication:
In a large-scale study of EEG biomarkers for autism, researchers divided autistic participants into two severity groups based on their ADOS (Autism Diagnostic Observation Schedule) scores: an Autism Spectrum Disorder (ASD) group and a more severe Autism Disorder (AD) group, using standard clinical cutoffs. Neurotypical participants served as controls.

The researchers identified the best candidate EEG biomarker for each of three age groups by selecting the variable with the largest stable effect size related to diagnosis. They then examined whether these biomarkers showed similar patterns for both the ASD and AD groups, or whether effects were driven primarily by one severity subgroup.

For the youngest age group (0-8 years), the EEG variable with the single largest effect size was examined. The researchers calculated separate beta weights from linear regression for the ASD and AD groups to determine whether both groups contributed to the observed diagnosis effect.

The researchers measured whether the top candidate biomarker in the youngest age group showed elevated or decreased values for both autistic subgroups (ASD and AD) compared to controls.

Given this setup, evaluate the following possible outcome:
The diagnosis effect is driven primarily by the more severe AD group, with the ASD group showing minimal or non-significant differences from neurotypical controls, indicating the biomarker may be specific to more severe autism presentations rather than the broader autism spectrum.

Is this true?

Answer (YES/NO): NO